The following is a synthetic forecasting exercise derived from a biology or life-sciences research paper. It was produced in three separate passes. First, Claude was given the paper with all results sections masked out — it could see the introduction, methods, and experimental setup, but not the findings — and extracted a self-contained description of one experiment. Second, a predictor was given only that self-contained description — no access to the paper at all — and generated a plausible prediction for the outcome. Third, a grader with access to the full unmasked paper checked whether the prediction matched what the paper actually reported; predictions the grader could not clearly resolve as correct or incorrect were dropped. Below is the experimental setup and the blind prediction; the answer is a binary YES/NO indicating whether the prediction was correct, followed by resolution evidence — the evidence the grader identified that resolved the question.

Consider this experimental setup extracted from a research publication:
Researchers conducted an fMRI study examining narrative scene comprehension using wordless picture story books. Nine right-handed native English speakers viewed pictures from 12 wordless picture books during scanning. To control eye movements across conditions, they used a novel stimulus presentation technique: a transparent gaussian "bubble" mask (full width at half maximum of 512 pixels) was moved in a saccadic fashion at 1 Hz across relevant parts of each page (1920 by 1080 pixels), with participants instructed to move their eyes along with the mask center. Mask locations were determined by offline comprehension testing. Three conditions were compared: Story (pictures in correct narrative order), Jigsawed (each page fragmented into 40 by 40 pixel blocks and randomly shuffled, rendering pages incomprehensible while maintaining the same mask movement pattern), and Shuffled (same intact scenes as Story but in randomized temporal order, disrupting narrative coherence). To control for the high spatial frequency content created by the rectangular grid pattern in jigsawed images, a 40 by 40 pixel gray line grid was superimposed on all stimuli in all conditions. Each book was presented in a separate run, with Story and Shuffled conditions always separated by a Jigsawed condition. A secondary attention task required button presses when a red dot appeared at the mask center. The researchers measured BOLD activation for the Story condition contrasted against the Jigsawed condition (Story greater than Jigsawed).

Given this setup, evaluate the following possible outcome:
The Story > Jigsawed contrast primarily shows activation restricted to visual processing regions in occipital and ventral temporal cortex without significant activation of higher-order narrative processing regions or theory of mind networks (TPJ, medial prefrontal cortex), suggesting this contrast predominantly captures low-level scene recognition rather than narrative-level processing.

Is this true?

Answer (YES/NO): NO